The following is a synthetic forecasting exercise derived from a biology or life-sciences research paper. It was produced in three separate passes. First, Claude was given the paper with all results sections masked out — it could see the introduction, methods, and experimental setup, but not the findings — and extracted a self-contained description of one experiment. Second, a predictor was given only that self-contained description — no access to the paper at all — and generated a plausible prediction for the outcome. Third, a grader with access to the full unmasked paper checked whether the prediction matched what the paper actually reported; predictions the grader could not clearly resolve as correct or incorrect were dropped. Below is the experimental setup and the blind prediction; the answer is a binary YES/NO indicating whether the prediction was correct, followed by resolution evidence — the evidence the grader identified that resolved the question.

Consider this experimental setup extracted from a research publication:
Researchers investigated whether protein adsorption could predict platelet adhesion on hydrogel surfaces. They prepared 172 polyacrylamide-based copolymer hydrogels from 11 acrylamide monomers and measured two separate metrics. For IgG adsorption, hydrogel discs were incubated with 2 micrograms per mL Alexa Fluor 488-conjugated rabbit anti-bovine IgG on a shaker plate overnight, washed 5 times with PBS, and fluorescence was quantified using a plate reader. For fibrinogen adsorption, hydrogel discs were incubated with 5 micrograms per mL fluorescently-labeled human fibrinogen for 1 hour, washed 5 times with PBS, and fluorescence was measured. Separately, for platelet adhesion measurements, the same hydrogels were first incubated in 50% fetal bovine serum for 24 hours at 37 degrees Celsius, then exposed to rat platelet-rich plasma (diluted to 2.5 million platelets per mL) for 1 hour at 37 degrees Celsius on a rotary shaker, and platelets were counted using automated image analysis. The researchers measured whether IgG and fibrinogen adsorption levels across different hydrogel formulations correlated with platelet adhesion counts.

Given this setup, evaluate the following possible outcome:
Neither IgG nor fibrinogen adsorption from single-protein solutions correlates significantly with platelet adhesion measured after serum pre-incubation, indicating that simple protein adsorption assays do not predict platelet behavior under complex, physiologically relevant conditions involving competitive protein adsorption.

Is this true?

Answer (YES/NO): YES